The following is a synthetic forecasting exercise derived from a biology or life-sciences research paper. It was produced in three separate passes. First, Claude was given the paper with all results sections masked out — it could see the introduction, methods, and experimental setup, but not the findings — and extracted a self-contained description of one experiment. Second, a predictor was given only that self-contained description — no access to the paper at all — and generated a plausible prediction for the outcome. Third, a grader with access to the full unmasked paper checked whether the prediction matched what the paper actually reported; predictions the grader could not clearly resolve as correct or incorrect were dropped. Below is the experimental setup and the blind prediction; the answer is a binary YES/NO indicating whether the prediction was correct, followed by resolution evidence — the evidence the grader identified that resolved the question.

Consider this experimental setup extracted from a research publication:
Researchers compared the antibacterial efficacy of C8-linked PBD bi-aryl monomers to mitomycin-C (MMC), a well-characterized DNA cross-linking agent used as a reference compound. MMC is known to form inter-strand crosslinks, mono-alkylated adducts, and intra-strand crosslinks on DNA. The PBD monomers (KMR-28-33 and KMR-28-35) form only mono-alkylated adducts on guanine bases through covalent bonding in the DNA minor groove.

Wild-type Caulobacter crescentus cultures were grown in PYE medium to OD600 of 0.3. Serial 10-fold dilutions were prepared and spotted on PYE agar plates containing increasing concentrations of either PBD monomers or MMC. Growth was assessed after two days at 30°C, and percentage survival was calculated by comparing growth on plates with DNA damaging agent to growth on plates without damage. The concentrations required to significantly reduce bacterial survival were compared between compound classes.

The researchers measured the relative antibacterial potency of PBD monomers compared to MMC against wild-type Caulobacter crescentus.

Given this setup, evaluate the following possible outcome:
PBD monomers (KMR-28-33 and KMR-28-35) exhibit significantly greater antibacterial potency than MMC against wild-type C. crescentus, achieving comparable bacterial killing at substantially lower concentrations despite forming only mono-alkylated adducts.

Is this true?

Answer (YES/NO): NO